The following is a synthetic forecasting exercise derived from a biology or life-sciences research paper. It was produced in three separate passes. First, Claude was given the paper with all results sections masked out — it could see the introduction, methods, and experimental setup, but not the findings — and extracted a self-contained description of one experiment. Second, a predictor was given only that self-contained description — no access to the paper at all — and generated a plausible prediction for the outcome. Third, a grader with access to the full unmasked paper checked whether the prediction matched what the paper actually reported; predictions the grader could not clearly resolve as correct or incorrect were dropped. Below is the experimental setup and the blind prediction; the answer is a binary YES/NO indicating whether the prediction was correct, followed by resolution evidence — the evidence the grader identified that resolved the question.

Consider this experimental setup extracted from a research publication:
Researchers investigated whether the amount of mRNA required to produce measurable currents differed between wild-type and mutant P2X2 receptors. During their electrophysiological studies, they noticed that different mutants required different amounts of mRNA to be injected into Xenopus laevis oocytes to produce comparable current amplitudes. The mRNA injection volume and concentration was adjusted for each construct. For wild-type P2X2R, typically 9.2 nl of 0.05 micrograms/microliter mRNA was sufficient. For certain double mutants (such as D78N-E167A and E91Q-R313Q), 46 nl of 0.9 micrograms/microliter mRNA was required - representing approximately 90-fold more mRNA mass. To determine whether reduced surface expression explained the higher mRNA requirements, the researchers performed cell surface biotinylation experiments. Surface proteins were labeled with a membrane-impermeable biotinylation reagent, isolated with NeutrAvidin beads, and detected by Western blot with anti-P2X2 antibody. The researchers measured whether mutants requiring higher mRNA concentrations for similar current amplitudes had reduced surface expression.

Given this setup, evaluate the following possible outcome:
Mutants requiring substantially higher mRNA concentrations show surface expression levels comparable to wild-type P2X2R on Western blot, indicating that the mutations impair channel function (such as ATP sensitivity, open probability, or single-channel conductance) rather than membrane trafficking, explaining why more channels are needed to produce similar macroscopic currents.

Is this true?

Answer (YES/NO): NO